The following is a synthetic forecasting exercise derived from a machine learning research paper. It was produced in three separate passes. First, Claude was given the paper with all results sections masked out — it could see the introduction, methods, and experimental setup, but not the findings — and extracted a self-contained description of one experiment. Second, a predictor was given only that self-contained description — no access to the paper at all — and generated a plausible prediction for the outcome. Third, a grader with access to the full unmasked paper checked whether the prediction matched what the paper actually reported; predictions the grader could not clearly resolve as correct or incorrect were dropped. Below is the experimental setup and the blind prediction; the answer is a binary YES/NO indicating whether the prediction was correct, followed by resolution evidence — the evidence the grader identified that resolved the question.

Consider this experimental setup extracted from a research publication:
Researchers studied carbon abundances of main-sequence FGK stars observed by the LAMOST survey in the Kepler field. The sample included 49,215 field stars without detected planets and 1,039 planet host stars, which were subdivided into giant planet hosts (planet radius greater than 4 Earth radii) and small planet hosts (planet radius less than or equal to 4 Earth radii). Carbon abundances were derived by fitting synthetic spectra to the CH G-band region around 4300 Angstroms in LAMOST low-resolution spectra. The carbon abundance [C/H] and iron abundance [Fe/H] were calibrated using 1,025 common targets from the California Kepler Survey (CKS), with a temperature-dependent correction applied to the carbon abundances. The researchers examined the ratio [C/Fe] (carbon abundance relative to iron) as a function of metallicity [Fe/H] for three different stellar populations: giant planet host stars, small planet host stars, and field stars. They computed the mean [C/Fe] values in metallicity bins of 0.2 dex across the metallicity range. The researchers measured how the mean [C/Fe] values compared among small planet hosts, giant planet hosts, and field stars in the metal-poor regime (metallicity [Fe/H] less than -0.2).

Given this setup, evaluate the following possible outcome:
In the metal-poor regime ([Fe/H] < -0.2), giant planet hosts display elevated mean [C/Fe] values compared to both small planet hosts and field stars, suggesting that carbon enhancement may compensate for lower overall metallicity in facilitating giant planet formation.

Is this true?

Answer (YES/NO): NO